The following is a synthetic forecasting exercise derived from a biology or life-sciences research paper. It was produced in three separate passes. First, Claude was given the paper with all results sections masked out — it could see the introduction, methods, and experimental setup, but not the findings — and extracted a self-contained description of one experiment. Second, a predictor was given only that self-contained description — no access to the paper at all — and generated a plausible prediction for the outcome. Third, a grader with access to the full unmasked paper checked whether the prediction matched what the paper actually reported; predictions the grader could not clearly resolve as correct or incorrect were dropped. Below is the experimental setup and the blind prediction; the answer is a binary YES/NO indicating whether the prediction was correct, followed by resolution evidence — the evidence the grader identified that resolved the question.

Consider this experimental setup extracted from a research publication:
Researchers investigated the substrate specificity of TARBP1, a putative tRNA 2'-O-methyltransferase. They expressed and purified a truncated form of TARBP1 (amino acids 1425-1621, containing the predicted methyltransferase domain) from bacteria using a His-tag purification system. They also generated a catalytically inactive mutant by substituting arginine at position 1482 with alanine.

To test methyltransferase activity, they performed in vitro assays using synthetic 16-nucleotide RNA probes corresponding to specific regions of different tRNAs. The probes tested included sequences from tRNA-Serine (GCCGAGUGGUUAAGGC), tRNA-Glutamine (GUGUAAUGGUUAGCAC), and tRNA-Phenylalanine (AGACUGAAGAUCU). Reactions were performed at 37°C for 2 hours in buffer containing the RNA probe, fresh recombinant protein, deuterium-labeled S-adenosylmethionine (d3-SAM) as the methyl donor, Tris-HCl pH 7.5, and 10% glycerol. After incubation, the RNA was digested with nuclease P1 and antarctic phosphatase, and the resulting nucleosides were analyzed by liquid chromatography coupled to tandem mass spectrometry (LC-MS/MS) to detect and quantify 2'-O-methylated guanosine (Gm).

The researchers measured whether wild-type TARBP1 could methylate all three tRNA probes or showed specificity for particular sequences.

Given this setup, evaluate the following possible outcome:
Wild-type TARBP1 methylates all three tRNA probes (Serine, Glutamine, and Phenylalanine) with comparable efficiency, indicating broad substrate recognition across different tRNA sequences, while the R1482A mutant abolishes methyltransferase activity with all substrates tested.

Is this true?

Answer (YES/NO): NO